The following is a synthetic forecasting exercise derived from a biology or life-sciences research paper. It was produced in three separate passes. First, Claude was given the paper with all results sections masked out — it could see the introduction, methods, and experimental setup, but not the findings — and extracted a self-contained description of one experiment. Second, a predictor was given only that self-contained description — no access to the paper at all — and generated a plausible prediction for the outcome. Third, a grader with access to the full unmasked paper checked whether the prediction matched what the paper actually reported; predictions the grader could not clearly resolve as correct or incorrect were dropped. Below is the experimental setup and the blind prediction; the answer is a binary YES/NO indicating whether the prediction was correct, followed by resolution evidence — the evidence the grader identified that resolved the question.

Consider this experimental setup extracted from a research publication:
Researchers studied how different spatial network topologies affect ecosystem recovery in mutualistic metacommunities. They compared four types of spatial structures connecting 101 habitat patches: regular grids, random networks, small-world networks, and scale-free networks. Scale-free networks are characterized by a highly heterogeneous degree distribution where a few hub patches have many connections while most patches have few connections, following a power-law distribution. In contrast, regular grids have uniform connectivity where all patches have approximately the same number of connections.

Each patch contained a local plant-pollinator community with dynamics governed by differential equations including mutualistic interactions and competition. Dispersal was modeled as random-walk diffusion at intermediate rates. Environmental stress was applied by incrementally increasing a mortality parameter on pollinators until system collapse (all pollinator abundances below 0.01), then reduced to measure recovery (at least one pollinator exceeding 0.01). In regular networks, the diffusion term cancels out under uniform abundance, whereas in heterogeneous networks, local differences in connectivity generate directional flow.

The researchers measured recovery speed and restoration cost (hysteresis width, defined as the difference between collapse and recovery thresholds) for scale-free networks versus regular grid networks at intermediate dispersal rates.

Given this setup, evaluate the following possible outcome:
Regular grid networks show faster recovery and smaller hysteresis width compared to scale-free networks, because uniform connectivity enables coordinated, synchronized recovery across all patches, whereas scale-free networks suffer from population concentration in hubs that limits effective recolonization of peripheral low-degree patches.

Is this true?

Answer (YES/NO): NO